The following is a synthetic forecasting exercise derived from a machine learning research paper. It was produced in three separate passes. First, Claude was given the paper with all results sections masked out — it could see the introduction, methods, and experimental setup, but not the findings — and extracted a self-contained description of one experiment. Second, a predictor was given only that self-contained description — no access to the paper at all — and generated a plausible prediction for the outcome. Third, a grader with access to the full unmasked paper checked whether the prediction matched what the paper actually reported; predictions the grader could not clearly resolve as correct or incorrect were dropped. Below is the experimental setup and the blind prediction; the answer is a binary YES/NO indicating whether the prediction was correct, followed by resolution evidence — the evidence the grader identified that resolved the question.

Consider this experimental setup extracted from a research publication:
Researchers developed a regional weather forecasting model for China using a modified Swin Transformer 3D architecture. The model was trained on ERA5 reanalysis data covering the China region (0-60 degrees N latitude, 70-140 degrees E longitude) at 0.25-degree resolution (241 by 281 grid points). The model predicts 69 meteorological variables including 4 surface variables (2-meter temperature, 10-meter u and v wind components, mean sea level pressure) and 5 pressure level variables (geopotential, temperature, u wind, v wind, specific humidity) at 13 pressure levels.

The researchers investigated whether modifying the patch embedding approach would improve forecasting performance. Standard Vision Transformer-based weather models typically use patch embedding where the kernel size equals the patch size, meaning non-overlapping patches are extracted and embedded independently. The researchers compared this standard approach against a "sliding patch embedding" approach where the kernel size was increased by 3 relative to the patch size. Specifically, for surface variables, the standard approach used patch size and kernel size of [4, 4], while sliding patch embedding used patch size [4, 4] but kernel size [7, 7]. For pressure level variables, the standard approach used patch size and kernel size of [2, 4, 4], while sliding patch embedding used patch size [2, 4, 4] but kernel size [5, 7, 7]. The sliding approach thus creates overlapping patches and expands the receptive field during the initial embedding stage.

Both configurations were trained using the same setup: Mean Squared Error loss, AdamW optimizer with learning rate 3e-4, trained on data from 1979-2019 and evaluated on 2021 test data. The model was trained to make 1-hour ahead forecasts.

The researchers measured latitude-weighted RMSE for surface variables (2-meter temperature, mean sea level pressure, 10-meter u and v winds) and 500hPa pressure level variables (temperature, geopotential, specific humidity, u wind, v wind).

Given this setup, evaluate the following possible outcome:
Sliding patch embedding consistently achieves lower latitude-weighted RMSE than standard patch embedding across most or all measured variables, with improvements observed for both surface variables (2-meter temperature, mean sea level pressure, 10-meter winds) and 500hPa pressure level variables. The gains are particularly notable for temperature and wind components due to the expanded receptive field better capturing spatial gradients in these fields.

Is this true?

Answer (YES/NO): NO